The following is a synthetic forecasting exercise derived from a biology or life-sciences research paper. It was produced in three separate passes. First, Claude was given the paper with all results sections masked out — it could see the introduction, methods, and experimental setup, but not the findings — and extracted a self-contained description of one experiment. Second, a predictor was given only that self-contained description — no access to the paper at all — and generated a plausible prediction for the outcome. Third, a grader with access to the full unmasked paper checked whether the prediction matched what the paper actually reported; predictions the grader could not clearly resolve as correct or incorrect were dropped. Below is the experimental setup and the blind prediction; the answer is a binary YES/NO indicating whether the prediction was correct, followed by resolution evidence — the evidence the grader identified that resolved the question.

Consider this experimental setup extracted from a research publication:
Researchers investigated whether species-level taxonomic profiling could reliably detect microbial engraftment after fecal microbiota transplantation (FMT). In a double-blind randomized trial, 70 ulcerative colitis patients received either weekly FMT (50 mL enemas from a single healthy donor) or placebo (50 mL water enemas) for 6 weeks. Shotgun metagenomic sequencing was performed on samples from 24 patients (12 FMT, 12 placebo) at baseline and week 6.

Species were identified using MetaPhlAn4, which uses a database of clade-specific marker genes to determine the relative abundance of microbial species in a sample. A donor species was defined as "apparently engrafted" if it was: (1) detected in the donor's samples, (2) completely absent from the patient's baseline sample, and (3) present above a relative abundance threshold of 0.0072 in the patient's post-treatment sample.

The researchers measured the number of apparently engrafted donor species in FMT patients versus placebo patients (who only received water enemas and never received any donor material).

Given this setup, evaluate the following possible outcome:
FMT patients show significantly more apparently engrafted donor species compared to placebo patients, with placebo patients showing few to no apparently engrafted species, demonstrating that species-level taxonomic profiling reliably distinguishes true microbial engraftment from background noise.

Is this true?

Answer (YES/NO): NO